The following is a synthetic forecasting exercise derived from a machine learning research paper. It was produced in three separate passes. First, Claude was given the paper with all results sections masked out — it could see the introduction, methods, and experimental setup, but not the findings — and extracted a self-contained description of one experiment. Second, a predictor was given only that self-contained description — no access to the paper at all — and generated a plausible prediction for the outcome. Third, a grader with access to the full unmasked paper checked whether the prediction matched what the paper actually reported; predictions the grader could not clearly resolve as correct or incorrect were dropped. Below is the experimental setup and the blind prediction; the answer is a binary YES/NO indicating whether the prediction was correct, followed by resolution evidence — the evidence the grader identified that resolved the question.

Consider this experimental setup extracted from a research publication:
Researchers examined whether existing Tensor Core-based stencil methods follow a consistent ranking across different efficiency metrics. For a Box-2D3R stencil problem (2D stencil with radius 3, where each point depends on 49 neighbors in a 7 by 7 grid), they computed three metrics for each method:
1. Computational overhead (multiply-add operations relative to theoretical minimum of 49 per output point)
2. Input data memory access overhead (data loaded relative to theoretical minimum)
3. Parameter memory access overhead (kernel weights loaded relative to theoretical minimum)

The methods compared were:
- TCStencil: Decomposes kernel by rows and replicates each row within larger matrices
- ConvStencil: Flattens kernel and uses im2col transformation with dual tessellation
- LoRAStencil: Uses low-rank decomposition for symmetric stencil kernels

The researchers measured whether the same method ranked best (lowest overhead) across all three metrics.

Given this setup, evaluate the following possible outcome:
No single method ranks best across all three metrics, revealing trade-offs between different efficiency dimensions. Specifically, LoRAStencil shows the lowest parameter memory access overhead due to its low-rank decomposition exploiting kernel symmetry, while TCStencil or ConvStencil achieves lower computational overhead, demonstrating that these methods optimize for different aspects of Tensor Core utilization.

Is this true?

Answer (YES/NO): YES